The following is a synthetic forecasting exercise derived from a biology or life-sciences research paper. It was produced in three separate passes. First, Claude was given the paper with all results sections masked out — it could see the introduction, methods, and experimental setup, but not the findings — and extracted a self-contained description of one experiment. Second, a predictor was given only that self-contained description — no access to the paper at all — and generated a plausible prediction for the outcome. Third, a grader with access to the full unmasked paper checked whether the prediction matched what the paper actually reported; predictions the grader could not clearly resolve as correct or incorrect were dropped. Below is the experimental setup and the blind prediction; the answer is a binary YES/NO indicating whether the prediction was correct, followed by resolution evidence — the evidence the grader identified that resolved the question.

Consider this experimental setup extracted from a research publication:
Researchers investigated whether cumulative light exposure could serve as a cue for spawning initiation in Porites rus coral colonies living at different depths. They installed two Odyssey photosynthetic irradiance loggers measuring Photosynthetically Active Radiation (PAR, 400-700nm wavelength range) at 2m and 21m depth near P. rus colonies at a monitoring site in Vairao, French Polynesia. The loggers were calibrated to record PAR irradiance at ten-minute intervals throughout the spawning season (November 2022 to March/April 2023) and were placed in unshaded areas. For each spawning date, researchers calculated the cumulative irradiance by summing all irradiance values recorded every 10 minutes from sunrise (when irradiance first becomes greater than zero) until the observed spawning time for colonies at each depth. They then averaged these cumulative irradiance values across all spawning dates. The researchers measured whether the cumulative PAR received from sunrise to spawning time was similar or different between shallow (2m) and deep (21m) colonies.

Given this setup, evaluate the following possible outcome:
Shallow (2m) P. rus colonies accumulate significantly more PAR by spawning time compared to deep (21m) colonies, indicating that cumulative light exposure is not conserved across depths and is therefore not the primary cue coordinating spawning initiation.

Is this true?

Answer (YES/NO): NO